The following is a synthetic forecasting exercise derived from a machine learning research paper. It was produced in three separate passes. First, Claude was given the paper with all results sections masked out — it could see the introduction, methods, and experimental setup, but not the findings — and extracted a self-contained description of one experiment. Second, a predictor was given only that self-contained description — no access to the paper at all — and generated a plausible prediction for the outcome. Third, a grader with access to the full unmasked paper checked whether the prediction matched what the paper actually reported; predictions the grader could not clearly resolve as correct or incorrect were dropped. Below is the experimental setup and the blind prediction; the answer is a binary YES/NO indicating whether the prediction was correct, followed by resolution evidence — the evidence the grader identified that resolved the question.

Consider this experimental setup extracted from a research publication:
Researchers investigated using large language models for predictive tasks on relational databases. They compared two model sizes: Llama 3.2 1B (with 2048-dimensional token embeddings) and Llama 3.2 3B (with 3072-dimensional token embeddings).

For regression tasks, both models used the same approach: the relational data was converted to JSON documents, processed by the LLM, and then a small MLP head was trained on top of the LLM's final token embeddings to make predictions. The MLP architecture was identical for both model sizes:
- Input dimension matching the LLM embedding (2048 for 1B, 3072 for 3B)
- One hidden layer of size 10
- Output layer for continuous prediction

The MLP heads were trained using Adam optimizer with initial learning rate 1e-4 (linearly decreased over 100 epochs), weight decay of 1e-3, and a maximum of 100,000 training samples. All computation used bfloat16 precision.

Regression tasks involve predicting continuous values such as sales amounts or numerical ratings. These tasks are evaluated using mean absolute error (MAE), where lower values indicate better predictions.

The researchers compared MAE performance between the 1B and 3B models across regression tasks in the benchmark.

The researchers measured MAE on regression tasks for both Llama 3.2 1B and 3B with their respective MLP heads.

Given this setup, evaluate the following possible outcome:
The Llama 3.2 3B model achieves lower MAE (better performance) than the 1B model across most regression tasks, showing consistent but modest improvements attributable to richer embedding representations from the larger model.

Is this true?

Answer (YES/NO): YES